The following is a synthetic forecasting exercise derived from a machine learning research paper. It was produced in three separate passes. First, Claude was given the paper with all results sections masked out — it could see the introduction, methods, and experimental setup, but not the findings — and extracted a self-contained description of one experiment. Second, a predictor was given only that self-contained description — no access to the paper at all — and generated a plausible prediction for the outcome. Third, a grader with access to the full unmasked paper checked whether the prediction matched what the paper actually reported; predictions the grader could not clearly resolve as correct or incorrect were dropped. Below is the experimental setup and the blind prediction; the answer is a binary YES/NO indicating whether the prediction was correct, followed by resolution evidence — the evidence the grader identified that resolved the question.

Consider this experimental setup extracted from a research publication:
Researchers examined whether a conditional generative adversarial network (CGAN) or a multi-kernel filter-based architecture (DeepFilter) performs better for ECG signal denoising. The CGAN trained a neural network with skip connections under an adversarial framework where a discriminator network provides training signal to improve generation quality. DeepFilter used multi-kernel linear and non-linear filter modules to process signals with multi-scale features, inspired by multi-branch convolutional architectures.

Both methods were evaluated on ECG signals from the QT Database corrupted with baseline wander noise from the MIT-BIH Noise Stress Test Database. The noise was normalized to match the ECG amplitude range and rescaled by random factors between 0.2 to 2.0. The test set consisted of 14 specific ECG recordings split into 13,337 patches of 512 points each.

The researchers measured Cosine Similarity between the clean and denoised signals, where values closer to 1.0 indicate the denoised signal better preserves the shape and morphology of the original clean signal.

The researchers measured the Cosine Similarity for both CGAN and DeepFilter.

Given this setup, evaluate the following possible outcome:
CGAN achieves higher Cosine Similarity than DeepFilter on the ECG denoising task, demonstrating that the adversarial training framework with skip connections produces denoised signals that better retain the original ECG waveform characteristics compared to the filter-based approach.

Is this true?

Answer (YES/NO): NO